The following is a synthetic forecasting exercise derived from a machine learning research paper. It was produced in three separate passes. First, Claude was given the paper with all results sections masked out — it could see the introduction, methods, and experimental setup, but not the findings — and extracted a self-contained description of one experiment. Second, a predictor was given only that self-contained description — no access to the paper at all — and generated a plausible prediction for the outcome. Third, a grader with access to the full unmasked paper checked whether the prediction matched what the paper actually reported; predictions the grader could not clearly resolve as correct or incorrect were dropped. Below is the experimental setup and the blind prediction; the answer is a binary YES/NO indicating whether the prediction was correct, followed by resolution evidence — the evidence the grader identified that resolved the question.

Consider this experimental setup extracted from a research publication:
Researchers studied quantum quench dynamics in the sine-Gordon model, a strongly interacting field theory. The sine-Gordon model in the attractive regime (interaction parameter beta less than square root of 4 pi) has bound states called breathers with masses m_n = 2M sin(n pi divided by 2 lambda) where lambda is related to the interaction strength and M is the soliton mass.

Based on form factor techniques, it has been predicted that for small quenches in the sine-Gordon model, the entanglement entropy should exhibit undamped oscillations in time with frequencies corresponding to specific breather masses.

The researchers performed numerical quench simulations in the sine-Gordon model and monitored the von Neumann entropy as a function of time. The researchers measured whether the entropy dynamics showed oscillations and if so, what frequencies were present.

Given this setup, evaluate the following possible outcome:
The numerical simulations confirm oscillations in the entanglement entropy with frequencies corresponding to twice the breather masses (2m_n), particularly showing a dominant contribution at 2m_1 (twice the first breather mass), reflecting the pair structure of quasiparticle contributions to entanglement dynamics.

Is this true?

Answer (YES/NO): NO